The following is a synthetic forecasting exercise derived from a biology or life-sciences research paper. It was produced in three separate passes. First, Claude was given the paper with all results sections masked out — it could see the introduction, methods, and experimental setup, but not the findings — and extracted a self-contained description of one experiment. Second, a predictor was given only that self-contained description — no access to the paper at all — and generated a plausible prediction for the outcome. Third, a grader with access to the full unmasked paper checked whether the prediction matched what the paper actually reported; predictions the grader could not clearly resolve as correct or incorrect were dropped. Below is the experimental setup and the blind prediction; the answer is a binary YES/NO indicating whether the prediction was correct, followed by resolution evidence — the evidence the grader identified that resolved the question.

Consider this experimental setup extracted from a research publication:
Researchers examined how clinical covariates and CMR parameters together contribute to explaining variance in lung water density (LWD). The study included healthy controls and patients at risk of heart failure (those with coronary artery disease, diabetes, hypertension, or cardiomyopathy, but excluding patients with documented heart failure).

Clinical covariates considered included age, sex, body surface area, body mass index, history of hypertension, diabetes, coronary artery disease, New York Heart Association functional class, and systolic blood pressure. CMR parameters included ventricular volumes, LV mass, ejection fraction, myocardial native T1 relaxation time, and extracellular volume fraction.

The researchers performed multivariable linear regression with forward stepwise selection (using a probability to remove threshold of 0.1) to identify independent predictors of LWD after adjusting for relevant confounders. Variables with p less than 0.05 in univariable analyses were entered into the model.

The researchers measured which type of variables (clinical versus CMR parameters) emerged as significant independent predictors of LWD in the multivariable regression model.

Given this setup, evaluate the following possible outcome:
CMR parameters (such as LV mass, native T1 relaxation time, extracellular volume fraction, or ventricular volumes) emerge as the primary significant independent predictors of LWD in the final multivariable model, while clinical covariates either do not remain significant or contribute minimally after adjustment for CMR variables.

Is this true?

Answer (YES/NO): NO